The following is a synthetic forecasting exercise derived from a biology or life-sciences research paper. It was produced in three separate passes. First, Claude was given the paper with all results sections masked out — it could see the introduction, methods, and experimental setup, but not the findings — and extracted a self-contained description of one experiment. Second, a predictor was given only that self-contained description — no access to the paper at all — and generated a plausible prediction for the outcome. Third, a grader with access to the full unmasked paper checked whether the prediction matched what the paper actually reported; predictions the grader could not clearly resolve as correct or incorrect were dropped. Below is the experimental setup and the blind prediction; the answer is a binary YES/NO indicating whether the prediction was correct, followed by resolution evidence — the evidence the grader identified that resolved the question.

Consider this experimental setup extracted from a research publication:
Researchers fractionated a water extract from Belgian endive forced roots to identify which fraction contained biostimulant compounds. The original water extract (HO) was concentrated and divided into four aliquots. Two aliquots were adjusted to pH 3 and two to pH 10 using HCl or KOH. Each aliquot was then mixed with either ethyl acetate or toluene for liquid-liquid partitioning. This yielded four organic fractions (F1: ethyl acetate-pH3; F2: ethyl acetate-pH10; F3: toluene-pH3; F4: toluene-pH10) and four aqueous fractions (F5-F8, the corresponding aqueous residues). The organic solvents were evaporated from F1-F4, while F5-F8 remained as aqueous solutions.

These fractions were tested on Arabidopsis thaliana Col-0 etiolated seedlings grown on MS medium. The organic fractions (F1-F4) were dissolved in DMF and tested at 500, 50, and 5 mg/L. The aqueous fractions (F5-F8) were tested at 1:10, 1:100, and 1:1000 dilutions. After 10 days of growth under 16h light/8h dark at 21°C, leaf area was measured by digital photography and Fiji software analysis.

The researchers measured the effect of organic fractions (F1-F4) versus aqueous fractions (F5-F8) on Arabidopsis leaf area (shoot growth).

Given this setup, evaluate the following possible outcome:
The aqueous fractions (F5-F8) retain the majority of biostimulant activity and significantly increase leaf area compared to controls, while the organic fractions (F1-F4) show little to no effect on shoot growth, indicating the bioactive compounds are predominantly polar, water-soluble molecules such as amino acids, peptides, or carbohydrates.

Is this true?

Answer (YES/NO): NO